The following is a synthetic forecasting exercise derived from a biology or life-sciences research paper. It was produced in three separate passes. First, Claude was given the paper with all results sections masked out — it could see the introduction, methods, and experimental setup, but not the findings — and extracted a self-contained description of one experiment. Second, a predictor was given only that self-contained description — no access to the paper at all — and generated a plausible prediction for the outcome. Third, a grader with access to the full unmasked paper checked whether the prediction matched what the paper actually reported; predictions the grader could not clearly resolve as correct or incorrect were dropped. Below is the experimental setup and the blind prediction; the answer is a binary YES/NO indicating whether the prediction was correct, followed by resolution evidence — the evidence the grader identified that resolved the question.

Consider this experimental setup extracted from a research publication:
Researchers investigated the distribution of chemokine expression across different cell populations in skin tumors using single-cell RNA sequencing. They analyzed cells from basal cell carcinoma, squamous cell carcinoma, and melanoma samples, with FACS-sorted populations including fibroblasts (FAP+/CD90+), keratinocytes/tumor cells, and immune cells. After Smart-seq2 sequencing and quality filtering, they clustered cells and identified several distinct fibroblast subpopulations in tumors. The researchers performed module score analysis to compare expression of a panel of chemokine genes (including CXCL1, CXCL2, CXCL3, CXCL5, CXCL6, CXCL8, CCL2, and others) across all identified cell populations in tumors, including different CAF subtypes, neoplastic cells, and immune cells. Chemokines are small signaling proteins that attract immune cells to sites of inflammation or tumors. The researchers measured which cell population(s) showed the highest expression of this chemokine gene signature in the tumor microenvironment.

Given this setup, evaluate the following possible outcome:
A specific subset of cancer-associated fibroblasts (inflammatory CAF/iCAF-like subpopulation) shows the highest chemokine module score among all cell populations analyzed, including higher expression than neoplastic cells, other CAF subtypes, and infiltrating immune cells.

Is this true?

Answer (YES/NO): YES